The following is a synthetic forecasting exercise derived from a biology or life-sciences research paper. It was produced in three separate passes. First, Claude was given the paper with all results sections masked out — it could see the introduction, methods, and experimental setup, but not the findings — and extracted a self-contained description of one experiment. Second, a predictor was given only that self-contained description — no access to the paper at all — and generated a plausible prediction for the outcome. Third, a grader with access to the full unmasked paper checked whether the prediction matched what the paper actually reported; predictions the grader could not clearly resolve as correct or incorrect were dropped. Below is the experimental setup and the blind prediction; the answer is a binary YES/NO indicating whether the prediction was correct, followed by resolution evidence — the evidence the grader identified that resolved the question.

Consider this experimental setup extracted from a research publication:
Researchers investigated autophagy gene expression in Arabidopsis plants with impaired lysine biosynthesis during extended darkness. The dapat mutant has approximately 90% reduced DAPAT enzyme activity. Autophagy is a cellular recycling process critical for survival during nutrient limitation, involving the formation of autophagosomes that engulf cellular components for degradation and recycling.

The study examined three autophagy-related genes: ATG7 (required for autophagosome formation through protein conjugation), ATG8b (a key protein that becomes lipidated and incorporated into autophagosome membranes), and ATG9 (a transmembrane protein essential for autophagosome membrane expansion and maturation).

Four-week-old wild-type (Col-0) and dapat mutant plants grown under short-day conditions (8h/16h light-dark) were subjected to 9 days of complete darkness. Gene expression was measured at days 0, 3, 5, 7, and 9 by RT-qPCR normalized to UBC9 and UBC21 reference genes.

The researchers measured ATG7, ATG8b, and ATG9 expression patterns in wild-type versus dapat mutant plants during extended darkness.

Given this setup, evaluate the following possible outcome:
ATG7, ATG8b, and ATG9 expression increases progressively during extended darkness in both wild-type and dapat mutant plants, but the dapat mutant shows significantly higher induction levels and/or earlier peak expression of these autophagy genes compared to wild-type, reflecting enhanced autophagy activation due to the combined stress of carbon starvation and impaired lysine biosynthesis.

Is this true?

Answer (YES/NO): NO